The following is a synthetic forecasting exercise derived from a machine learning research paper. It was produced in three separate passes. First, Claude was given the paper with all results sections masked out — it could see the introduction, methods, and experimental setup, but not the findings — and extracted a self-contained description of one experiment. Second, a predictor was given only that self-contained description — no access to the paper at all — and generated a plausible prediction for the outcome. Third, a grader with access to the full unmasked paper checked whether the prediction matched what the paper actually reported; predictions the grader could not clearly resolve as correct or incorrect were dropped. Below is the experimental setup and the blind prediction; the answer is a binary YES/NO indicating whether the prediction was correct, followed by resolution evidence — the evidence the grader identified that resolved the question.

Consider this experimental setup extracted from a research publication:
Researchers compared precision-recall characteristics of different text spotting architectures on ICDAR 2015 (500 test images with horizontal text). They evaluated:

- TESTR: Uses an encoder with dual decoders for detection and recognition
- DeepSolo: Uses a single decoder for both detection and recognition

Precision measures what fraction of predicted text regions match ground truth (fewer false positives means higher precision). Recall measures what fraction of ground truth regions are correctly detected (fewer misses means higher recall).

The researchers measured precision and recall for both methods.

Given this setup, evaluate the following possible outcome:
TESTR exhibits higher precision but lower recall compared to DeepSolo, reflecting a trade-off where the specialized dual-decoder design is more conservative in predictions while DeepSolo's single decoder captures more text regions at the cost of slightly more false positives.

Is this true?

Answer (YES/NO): NO